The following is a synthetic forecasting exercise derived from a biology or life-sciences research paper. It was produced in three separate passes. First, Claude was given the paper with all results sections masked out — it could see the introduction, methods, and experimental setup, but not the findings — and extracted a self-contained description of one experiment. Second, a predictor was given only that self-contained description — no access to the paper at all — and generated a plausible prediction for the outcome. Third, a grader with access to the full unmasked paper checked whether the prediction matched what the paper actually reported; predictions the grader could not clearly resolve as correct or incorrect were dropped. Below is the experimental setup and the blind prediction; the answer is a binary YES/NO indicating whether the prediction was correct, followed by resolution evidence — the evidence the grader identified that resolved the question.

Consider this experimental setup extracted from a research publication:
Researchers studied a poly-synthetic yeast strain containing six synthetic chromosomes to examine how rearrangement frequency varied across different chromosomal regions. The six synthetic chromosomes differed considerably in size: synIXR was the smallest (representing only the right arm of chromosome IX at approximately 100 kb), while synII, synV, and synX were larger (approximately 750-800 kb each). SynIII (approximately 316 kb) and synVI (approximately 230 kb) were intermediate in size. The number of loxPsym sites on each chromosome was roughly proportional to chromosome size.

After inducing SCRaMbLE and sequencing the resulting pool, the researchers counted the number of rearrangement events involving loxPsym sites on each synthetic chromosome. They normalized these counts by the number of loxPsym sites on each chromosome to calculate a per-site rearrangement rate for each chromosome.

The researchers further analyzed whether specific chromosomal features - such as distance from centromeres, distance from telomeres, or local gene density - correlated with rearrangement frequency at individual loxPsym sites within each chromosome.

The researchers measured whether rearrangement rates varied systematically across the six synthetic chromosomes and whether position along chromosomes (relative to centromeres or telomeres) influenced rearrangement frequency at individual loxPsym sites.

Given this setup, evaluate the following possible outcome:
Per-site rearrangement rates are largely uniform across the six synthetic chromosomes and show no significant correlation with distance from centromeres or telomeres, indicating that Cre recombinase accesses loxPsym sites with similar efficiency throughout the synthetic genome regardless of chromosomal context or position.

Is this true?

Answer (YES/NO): NO